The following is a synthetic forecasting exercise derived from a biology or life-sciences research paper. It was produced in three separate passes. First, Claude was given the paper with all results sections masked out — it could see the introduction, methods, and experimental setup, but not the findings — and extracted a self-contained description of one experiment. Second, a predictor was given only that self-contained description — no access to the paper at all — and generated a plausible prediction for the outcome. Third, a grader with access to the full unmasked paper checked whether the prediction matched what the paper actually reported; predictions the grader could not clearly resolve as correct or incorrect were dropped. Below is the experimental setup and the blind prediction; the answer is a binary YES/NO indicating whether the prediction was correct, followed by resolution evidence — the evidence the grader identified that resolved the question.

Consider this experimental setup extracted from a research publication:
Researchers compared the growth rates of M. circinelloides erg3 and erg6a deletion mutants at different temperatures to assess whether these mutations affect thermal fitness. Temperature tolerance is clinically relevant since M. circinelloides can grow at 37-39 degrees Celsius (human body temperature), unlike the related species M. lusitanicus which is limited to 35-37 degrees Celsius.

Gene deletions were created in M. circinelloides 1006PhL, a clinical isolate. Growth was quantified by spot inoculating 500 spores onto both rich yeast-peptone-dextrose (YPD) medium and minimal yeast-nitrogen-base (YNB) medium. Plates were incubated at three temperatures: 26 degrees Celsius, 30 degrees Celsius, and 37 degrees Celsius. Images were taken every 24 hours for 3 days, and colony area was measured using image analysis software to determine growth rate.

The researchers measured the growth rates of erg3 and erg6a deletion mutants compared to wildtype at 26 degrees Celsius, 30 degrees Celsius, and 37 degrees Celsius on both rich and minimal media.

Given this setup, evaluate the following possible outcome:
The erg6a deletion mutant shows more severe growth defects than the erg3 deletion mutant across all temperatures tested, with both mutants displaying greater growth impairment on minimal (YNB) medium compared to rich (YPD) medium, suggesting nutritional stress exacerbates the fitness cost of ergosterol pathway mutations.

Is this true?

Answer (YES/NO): NO